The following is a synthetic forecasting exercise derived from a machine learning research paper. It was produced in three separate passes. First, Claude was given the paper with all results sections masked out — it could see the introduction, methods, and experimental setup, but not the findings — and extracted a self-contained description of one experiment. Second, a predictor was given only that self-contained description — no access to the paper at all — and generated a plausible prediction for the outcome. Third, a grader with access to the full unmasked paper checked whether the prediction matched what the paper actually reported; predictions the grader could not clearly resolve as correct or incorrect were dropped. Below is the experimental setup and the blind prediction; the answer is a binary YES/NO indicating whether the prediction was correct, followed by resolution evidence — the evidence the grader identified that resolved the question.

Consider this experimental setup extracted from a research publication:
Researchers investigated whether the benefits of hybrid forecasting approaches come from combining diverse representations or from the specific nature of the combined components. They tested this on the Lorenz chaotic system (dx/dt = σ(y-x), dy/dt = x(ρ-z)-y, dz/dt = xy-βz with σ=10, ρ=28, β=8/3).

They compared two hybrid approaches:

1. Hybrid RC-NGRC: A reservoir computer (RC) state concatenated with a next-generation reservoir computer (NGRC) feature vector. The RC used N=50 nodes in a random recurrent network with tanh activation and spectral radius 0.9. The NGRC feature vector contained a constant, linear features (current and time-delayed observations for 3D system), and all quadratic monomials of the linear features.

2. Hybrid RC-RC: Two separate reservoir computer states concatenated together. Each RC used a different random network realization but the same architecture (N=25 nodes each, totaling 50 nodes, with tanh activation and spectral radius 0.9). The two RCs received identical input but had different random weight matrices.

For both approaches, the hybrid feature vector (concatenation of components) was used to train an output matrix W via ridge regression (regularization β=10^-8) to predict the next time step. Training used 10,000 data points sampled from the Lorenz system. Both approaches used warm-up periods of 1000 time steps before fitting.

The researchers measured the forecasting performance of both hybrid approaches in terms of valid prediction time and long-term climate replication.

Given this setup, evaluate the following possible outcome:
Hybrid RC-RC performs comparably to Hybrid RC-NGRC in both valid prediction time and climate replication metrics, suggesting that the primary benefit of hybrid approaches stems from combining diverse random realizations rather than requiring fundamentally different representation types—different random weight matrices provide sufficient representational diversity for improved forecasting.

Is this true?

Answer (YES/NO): NO